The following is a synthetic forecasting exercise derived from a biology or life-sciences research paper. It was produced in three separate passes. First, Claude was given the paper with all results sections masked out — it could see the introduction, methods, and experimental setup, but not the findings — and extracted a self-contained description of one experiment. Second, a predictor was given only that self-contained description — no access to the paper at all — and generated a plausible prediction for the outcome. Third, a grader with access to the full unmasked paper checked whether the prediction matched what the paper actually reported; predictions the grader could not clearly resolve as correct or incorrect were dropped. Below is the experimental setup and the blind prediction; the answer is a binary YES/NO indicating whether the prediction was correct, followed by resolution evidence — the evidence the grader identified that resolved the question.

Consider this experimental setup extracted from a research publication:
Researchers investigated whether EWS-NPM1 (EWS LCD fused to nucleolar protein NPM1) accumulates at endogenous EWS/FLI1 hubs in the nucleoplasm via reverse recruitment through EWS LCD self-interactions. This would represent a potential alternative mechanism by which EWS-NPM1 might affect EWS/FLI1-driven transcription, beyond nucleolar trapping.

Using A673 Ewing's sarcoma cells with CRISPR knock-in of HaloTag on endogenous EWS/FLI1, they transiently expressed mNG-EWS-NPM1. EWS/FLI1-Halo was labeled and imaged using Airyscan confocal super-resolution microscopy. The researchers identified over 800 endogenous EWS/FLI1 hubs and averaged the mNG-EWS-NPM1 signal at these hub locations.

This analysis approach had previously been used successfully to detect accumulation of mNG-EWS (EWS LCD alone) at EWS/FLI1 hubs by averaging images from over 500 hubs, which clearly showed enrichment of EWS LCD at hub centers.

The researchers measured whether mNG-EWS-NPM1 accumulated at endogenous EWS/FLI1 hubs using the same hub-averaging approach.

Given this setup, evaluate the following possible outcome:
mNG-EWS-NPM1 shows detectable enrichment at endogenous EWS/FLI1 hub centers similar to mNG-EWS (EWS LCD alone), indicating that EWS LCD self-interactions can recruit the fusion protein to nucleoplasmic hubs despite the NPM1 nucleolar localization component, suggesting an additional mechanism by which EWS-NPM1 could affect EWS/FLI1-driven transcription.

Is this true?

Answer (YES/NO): NO